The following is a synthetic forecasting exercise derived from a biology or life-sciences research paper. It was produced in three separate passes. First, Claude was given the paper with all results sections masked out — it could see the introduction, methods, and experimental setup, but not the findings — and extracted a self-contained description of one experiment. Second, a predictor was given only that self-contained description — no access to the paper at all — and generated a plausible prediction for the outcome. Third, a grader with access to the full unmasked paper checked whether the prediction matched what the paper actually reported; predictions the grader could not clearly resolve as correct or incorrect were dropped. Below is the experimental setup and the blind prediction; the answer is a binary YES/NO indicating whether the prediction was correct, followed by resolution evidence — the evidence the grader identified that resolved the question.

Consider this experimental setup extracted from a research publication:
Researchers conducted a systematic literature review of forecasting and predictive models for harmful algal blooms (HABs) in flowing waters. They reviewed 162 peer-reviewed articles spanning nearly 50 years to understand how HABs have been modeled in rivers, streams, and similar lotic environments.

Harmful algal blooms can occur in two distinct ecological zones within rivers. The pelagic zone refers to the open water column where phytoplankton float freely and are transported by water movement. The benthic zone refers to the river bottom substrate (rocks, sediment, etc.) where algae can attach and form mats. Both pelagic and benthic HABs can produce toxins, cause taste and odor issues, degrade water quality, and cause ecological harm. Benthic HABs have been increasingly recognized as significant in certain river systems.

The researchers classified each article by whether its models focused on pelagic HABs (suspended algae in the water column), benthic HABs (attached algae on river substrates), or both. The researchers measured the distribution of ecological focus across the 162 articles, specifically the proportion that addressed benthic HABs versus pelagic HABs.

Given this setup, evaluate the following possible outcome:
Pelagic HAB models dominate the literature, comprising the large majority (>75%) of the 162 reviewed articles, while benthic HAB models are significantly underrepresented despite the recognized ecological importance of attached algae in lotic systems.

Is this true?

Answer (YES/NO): YES